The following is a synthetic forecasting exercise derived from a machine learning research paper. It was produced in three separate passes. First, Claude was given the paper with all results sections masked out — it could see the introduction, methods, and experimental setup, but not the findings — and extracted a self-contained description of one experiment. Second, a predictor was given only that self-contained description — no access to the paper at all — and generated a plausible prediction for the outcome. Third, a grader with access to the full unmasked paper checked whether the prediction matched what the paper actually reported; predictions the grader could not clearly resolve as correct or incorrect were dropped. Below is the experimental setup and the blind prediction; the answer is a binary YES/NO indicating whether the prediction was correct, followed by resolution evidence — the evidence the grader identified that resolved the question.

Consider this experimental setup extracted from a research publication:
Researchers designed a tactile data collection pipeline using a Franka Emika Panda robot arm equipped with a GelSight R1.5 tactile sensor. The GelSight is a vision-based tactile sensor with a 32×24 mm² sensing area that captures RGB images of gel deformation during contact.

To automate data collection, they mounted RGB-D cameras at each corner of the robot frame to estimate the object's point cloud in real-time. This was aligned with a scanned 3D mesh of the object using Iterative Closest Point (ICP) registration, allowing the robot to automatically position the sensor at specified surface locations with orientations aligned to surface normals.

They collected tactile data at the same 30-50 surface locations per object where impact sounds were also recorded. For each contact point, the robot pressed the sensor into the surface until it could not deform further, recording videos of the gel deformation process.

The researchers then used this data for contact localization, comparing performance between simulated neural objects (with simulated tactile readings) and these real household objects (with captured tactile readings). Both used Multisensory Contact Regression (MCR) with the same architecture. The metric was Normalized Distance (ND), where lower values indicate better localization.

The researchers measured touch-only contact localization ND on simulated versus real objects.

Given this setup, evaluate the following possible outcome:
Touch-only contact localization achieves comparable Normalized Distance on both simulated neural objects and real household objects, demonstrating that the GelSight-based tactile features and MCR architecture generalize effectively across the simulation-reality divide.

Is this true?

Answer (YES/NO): NO